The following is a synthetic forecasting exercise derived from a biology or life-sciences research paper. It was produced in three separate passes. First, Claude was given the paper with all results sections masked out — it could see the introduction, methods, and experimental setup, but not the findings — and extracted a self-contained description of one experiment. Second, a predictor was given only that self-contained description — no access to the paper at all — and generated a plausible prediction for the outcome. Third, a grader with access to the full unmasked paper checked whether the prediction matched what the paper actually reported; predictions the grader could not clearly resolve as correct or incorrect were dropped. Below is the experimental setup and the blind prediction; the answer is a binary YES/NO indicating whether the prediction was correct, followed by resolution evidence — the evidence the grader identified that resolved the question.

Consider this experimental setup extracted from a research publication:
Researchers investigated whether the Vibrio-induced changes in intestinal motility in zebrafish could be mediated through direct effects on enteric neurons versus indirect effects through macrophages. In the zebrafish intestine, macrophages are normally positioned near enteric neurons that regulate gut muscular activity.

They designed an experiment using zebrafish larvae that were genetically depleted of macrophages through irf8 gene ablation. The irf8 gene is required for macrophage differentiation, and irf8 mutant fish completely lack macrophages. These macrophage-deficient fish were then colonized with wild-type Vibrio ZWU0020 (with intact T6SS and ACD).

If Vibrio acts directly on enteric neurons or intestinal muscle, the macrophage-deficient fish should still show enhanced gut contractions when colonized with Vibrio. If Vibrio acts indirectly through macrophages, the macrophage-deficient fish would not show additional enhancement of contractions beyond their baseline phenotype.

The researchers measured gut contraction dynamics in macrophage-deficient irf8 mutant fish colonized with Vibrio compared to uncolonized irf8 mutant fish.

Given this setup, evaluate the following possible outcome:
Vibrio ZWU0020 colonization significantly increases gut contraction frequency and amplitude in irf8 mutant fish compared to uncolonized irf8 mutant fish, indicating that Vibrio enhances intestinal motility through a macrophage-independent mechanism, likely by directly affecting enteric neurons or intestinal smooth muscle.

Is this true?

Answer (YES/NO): NO